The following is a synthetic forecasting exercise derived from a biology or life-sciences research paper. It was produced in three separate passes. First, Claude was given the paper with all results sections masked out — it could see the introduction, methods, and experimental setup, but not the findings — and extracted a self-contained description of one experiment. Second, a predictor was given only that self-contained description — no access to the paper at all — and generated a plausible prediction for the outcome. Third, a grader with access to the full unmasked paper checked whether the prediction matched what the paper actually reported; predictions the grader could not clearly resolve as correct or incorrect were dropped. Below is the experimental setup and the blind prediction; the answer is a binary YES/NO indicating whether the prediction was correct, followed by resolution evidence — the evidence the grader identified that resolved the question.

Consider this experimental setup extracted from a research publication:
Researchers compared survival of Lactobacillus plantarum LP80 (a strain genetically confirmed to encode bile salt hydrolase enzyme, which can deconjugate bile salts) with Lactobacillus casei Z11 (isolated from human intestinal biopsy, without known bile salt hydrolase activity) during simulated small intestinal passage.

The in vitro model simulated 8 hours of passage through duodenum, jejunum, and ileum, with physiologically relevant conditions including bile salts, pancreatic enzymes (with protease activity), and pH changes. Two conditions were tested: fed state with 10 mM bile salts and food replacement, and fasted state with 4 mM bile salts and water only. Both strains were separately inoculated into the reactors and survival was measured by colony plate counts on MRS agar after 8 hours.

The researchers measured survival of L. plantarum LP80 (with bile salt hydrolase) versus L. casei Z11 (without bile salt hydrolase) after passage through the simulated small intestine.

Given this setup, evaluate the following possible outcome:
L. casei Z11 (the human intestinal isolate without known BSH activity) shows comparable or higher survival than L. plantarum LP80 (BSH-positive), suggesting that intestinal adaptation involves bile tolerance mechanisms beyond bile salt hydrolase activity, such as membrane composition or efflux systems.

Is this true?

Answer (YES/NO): NO